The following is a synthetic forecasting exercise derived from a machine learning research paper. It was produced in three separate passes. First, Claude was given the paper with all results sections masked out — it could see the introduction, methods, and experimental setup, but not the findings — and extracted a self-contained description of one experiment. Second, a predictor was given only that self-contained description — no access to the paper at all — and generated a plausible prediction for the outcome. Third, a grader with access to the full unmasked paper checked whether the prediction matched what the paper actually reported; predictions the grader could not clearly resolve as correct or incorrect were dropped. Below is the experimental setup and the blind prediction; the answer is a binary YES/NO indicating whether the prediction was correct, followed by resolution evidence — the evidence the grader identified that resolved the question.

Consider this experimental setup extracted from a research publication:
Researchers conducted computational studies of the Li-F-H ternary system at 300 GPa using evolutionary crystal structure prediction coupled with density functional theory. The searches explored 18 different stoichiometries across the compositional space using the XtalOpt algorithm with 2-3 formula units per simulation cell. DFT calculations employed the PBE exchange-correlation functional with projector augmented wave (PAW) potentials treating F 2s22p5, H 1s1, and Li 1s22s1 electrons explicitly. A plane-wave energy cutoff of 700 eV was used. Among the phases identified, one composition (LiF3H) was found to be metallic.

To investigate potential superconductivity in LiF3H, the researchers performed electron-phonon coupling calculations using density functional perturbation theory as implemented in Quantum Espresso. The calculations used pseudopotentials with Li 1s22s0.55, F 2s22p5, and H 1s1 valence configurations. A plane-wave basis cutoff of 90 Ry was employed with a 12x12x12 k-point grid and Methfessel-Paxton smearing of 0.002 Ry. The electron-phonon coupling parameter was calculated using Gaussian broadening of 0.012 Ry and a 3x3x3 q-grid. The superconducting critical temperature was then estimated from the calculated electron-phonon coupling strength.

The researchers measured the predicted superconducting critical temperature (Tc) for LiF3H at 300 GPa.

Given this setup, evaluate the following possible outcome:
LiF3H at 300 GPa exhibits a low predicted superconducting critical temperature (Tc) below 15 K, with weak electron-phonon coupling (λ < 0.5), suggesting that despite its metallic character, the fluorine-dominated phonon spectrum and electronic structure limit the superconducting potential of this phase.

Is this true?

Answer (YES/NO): YES